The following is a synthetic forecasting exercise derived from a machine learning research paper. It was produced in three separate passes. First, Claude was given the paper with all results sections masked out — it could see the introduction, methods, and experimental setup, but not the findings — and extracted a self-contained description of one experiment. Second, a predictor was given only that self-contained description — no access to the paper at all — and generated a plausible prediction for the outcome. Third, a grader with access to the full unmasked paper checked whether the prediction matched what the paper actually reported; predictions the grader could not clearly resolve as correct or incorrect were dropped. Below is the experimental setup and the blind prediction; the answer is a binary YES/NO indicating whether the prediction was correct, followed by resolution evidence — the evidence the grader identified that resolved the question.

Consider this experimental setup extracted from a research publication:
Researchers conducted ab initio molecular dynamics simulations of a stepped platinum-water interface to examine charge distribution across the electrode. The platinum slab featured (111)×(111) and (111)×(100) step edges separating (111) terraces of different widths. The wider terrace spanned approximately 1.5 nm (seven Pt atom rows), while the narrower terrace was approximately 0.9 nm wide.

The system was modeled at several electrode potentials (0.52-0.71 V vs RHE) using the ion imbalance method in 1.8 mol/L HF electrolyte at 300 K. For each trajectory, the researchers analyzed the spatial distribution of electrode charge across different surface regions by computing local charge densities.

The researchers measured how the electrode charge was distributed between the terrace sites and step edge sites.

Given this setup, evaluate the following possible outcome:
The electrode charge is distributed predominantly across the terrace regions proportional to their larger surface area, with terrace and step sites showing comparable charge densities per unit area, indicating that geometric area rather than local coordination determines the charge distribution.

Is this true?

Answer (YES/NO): NO